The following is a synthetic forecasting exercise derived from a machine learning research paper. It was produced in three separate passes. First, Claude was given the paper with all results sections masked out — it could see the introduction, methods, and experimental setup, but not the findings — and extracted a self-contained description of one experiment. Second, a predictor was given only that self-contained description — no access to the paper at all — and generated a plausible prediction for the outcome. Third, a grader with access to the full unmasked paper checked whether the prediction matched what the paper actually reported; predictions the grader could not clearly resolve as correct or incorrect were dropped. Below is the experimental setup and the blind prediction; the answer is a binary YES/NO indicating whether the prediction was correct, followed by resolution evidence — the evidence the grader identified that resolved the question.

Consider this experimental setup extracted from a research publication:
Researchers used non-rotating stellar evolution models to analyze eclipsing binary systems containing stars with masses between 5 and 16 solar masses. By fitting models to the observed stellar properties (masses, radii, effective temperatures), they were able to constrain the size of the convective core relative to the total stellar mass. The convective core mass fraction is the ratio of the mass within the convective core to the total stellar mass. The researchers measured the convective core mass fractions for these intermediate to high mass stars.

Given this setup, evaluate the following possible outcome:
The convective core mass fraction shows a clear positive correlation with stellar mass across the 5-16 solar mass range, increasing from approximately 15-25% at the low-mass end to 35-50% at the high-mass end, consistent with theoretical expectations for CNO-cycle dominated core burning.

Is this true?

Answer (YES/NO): NO